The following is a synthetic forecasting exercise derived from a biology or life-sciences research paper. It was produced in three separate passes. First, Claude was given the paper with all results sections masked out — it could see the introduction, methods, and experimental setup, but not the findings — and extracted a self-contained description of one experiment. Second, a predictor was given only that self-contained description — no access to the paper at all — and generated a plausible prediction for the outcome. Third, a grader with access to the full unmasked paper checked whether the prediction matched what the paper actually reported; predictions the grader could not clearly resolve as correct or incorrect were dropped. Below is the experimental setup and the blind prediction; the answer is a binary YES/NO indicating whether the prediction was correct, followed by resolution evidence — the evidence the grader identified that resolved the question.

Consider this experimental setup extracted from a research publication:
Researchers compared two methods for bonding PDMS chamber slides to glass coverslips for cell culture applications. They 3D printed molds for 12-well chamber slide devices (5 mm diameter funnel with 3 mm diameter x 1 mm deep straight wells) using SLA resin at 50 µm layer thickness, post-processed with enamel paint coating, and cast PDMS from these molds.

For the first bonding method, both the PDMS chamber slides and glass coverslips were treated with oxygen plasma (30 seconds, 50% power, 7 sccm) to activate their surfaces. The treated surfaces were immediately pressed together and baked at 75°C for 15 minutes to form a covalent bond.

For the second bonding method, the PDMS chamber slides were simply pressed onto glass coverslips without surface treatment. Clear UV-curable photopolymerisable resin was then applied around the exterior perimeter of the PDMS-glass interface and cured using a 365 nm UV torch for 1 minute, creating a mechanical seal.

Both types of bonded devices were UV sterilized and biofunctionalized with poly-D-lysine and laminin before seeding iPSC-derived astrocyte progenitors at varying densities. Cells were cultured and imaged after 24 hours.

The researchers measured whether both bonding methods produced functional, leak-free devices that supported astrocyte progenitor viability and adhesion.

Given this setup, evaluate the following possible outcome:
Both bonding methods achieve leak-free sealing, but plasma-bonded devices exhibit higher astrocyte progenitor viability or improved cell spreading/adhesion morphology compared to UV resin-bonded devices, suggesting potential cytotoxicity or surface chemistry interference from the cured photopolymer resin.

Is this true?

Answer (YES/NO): NO